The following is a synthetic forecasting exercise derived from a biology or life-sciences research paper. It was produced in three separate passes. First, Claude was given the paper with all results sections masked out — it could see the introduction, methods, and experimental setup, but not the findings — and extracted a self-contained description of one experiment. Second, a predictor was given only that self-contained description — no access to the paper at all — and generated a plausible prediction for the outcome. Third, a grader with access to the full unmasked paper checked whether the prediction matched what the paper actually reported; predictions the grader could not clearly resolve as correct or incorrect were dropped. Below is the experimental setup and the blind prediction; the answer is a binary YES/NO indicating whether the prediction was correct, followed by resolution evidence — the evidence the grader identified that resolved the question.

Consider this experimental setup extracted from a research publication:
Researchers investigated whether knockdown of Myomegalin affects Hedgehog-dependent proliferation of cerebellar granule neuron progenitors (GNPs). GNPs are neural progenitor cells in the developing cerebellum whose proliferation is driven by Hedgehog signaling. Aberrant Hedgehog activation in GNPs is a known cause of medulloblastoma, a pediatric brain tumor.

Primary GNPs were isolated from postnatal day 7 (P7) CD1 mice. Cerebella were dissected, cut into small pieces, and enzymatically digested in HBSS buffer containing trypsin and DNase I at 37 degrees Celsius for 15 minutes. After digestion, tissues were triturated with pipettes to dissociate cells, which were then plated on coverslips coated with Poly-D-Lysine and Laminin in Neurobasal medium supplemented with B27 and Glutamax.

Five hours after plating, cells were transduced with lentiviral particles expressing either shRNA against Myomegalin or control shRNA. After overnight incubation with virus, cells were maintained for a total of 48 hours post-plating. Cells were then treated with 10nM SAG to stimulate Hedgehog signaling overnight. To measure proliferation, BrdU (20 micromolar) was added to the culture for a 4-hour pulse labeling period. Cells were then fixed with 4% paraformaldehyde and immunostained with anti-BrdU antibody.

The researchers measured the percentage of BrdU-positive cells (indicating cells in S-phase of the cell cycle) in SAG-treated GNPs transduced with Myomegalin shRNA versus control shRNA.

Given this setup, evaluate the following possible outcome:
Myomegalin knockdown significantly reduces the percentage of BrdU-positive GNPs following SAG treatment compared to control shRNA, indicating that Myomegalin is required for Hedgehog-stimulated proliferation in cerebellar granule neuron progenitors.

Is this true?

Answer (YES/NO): YES